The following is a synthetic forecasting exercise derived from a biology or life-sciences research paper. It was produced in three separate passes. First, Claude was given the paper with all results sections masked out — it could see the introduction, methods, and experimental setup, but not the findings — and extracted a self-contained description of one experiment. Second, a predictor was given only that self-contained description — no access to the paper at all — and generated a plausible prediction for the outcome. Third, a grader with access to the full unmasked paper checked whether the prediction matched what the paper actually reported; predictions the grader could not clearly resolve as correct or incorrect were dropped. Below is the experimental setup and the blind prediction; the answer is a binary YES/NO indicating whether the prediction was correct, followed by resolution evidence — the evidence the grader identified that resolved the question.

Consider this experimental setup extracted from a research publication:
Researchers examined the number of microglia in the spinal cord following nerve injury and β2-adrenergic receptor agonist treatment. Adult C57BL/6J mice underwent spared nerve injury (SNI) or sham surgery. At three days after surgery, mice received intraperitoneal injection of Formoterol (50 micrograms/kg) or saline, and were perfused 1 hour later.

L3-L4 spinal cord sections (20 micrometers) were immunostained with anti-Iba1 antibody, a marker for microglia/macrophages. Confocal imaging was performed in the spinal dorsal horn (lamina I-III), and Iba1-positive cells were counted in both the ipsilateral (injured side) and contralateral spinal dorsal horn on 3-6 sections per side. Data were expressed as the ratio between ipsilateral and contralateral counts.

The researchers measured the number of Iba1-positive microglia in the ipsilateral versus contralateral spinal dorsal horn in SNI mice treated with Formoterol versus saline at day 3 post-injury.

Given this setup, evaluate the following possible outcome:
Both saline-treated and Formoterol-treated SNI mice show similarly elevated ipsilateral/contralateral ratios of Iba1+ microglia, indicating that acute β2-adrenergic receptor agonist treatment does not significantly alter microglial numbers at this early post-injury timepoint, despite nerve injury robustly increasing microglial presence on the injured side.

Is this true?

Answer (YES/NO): NO